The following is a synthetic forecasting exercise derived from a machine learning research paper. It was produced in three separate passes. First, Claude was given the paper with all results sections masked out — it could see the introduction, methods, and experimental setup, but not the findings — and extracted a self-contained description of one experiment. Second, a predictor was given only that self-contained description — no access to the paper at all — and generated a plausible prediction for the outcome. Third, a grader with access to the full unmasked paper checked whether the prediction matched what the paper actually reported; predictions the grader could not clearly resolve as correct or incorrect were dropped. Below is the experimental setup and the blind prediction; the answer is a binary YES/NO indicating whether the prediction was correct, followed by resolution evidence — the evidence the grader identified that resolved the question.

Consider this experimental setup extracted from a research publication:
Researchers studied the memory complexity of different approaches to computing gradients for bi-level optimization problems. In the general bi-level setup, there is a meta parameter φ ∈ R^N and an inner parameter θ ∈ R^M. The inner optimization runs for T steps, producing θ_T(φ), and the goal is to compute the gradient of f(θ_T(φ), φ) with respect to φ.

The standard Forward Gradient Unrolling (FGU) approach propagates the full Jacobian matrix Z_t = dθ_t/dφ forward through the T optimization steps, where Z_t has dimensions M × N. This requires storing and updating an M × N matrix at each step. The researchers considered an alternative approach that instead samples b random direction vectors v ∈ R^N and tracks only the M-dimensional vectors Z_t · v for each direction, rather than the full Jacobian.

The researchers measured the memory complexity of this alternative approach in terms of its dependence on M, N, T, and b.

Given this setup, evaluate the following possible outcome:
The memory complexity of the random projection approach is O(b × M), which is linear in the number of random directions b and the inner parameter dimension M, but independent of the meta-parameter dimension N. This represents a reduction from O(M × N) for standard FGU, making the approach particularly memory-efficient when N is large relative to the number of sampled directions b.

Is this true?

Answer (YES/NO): YES